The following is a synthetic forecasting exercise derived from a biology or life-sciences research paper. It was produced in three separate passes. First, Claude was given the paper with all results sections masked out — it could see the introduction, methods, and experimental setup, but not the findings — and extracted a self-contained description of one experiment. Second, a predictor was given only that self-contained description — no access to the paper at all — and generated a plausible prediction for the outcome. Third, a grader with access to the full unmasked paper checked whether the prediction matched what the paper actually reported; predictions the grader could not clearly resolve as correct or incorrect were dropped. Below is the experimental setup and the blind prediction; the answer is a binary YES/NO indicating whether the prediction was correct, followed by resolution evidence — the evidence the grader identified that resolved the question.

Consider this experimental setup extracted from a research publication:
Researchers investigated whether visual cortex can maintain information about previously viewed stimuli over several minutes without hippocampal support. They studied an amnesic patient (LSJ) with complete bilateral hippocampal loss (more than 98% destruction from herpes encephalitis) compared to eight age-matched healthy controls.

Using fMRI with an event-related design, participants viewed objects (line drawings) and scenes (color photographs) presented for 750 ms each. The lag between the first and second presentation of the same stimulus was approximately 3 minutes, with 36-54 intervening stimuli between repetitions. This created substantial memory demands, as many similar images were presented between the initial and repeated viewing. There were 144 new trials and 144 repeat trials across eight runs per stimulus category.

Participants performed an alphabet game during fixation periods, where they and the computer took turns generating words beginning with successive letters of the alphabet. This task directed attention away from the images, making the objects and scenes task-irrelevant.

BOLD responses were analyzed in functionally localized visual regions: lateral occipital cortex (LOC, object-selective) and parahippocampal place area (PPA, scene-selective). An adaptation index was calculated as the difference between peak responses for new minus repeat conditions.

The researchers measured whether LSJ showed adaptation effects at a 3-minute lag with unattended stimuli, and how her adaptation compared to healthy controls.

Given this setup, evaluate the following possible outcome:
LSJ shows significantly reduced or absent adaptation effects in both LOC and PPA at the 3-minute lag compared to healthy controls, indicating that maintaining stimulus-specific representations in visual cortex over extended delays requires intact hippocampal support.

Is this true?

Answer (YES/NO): NO